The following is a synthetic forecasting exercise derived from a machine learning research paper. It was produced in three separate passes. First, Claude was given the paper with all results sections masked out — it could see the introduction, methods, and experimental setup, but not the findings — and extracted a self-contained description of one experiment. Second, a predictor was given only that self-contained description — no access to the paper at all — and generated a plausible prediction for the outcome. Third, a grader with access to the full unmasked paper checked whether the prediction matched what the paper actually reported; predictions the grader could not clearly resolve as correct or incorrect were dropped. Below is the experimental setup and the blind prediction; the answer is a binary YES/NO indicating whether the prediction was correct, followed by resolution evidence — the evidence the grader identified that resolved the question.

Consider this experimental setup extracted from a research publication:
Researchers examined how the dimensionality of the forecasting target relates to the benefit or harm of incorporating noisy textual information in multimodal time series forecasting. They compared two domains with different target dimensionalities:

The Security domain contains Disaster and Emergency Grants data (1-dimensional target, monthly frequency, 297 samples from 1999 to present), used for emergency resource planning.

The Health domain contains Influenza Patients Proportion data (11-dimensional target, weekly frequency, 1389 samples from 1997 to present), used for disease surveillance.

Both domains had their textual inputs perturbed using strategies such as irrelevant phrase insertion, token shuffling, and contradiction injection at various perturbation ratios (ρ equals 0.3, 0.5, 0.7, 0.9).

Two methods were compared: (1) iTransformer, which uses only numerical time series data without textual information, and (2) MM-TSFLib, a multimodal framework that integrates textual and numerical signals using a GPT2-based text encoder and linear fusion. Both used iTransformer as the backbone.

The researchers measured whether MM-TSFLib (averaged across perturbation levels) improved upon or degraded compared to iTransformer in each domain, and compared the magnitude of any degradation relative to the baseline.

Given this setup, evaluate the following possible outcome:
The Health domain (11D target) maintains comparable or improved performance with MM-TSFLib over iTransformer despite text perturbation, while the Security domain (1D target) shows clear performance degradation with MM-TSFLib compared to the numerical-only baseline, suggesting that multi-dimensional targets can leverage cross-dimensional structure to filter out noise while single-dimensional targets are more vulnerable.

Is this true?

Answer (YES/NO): NO